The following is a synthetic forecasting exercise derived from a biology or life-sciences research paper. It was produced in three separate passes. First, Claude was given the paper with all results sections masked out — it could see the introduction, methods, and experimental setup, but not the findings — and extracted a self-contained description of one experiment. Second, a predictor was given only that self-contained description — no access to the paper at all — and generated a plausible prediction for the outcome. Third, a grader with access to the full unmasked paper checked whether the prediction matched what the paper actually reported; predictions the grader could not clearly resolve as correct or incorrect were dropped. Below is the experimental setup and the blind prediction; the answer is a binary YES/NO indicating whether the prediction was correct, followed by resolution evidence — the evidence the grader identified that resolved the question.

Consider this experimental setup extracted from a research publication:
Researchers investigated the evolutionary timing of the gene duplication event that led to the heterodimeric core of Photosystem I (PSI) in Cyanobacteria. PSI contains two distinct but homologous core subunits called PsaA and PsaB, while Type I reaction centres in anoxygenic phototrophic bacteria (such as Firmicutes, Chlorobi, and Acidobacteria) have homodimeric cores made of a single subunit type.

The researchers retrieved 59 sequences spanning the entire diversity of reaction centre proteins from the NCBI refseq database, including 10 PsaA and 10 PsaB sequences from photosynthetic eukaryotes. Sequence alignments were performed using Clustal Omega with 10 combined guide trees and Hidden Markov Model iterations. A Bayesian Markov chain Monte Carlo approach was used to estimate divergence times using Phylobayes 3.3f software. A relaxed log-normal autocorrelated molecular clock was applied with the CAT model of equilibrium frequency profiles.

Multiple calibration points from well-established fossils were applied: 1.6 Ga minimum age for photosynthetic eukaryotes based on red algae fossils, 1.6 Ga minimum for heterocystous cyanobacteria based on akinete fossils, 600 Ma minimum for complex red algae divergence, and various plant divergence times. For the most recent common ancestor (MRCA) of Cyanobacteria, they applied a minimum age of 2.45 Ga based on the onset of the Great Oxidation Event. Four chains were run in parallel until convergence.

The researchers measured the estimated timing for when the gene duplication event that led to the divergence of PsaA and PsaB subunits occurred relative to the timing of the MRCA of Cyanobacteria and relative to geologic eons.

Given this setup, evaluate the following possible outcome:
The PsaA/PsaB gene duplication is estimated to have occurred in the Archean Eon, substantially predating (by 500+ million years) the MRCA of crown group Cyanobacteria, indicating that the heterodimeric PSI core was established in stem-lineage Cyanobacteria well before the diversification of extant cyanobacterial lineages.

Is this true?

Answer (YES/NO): YES